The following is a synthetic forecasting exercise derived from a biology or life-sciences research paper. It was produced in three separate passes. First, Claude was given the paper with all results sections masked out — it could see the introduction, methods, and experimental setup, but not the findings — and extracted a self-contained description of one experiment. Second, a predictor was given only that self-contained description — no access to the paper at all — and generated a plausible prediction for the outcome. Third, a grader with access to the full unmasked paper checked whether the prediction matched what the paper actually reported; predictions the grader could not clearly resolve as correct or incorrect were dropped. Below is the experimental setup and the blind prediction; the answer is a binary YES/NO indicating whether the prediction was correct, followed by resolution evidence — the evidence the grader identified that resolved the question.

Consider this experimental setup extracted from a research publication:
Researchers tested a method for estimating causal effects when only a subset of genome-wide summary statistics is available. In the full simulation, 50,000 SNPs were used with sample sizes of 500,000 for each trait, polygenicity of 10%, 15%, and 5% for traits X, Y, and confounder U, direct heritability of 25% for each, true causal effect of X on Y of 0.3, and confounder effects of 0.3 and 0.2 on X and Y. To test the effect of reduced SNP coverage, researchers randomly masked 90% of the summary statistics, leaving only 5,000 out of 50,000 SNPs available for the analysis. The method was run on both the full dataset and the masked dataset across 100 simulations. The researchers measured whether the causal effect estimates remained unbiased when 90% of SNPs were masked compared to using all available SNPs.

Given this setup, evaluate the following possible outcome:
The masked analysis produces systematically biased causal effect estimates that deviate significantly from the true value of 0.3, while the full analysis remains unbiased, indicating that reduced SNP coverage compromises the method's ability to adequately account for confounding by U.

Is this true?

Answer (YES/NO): NO